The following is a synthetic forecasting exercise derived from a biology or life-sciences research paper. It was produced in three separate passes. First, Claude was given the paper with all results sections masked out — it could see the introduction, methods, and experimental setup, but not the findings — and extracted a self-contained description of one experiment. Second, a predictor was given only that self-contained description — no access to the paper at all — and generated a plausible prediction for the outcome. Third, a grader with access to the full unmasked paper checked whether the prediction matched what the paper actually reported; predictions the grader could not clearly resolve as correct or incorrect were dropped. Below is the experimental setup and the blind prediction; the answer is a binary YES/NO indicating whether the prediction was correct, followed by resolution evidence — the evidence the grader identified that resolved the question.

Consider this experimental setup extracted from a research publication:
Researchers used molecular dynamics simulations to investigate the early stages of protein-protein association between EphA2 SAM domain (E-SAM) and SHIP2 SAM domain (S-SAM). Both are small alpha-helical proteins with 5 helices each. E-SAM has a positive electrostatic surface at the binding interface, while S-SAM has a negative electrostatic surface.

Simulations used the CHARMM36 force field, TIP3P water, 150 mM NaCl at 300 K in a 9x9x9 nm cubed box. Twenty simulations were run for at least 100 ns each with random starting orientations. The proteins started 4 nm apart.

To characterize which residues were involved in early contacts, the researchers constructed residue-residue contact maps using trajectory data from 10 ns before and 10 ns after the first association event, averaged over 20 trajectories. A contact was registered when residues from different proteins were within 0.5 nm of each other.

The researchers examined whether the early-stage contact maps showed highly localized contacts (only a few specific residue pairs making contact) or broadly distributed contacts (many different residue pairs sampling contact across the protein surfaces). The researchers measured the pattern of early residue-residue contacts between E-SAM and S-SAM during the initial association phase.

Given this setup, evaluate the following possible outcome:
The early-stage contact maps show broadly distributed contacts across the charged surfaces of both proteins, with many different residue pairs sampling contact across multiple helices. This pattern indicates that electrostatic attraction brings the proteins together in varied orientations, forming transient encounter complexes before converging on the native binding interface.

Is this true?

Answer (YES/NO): NO